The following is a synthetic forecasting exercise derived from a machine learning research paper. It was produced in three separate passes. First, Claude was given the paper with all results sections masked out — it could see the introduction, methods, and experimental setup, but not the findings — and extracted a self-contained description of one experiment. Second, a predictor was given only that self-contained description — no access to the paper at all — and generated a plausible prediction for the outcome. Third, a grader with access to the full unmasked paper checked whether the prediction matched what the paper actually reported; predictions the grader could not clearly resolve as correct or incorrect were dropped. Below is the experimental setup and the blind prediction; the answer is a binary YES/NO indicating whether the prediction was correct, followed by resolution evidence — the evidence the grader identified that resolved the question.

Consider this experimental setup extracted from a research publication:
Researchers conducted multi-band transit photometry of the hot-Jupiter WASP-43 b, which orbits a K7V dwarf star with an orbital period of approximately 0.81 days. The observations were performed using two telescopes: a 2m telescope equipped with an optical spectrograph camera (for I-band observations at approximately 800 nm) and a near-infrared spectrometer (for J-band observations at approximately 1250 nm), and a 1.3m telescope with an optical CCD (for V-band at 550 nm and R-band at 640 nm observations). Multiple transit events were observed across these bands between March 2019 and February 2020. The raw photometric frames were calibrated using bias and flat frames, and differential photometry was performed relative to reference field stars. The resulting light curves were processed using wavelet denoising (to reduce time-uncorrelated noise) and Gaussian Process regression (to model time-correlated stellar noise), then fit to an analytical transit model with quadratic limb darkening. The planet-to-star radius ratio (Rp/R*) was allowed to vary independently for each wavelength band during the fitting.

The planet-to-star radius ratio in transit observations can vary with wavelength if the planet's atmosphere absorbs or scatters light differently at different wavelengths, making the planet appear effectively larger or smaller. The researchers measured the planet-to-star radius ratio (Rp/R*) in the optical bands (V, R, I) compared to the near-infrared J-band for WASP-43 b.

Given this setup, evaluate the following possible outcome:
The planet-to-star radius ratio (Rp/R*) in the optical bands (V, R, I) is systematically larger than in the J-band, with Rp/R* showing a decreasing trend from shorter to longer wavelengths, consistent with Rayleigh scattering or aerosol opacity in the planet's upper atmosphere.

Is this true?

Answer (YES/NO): NO